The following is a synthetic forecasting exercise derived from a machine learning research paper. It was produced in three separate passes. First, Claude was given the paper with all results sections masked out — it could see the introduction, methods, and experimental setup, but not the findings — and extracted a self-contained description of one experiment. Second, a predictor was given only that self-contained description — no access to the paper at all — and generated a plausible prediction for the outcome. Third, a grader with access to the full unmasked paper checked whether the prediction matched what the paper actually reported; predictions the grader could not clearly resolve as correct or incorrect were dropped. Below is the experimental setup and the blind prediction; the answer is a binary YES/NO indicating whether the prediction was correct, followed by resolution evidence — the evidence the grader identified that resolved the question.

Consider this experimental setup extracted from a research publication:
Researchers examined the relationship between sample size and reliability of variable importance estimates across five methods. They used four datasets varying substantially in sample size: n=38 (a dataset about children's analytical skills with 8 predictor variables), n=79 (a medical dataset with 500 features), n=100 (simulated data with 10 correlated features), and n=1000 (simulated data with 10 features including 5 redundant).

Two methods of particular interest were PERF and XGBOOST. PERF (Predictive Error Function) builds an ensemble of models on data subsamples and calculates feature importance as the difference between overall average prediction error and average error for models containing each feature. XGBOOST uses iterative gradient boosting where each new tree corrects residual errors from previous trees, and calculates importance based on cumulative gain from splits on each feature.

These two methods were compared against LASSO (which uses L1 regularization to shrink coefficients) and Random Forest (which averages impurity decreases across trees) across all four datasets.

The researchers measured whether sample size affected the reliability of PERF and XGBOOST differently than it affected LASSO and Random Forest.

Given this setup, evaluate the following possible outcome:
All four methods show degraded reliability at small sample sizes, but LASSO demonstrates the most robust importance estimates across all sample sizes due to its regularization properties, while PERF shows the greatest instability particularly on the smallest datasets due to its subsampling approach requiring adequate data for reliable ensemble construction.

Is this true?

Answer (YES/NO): NO